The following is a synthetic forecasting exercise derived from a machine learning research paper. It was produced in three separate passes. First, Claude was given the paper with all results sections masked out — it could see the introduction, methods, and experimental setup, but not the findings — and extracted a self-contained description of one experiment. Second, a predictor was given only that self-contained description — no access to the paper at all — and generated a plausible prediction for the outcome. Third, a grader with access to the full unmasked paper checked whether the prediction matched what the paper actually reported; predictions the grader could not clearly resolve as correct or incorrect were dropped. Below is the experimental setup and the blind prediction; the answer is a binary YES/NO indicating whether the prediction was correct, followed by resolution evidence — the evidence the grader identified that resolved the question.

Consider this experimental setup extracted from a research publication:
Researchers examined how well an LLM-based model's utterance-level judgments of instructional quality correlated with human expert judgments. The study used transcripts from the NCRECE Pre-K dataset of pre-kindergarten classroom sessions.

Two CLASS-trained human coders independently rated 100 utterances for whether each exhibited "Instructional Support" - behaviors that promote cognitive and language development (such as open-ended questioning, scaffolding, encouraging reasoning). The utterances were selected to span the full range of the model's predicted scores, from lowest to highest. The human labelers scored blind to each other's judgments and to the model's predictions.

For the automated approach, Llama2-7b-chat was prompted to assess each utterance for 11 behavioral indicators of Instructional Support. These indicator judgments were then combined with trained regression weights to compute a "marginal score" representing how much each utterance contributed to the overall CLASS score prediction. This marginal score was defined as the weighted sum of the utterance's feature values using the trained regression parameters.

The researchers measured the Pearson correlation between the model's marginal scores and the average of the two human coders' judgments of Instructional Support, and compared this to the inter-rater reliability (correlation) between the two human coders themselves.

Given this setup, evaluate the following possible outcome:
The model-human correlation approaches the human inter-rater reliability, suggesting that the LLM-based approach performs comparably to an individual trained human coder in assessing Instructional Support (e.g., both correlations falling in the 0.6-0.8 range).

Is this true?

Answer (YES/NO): NO